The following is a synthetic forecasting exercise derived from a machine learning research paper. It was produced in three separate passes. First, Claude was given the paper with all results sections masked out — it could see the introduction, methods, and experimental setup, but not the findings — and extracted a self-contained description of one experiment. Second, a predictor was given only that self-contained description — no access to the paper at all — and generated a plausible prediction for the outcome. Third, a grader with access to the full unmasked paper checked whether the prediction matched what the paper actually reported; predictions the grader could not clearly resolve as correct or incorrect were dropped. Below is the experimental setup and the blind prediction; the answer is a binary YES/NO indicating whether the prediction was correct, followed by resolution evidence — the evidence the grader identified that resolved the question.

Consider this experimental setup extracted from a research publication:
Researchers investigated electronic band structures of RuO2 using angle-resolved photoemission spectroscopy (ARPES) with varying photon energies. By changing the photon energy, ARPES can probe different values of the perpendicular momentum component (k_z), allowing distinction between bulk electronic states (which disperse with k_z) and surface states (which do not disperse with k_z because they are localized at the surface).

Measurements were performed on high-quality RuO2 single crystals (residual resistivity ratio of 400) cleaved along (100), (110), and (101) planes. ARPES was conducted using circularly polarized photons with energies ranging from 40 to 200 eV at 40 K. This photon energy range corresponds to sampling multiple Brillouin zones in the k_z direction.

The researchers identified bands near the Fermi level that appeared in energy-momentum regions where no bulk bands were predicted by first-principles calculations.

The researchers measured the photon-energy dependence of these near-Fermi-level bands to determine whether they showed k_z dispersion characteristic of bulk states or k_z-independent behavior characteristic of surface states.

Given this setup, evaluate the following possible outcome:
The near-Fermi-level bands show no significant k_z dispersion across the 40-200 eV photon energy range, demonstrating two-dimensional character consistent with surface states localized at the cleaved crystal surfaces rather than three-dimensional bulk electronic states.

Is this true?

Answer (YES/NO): YES